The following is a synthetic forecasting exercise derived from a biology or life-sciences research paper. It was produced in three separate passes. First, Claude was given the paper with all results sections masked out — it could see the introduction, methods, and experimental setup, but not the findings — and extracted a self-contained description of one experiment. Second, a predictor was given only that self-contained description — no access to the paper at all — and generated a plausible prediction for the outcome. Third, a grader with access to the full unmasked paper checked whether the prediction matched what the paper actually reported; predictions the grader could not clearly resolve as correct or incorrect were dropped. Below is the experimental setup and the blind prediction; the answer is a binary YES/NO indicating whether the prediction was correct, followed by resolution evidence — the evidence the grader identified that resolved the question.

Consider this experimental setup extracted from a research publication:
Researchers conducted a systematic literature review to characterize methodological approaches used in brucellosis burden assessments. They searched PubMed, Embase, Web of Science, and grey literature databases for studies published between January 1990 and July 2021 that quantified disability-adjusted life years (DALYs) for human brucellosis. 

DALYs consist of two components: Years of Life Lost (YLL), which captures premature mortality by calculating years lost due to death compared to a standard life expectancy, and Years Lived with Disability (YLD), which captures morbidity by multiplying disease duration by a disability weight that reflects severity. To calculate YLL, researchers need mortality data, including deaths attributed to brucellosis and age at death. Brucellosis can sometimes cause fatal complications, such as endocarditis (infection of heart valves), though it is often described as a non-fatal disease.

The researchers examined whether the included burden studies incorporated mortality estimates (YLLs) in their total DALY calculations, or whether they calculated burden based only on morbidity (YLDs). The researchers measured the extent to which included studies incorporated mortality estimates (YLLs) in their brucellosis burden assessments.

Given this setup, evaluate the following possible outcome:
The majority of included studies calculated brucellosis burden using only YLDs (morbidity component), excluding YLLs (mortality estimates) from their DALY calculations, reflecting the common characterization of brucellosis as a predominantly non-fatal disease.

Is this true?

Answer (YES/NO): NO